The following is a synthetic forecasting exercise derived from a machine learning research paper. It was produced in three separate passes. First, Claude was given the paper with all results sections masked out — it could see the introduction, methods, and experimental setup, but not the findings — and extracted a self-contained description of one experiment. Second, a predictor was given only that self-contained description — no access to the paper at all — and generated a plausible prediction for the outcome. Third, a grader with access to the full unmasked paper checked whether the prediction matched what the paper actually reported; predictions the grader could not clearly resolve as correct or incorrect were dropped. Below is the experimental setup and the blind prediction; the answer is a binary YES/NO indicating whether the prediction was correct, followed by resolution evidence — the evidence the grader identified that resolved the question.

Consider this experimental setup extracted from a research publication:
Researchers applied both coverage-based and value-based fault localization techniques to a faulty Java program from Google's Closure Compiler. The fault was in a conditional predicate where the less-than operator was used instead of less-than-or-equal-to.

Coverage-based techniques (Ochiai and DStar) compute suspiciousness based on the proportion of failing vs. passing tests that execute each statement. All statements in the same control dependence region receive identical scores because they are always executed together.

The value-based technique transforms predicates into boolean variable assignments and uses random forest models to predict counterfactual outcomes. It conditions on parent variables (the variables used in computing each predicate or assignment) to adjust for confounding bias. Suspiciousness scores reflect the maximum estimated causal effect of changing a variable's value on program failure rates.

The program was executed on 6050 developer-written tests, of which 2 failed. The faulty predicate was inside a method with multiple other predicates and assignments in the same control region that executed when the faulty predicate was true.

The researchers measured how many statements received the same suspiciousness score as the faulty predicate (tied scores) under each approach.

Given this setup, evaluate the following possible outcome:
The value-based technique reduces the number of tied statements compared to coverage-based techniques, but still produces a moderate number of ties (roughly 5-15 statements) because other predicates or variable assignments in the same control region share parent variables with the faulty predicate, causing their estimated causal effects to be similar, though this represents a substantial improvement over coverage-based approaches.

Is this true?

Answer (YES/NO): NO